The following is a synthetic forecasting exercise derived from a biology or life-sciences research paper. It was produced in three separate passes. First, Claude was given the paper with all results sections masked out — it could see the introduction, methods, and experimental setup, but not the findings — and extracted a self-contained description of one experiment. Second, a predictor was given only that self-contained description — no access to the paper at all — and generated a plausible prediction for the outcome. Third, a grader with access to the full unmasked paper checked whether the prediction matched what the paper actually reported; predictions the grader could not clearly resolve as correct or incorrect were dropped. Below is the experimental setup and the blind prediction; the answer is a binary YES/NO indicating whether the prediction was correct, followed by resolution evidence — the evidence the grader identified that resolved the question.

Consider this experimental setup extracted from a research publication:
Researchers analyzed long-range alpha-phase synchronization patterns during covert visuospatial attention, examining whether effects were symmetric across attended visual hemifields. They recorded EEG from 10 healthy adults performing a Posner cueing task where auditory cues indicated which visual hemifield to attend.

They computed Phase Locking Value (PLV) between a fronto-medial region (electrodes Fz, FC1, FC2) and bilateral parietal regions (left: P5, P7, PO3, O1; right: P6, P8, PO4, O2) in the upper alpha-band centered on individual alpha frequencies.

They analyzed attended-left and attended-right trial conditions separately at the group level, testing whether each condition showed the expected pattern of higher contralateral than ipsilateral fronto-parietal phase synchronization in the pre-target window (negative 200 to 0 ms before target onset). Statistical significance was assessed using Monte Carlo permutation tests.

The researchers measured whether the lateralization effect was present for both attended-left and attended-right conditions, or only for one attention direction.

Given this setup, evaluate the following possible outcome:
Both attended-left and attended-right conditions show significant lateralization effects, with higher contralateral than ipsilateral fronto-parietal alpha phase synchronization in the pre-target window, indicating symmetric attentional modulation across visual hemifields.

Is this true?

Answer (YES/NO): NO